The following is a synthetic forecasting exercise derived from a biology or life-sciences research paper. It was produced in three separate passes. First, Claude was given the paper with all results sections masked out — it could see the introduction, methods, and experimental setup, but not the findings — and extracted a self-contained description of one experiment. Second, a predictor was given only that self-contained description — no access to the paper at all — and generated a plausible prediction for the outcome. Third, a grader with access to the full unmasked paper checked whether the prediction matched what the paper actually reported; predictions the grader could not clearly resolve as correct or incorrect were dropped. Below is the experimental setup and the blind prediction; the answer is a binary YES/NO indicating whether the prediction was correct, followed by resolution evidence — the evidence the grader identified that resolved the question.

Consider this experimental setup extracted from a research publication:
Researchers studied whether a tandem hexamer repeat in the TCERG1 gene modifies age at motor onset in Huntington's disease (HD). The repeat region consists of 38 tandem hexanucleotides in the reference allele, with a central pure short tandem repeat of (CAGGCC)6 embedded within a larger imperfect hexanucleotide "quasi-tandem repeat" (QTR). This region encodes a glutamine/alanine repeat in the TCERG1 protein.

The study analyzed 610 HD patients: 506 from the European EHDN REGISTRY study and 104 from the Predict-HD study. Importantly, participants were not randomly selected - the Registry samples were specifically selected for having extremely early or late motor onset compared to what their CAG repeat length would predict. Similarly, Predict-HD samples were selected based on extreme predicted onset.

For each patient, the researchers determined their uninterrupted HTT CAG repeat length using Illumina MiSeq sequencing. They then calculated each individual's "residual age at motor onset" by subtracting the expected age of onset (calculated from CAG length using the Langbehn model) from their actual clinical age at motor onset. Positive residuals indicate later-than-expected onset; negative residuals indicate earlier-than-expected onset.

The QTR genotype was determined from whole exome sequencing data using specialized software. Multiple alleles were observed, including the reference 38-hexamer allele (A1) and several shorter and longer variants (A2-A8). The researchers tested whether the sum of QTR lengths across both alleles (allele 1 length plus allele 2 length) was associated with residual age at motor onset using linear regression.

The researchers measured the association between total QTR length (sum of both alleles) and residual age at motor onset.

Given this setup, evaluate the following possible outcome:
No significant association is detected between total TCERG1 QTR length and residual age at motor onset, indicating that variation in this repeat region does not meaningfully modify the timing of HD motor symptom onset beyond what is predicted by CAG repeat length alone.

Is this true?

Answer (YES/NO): NO